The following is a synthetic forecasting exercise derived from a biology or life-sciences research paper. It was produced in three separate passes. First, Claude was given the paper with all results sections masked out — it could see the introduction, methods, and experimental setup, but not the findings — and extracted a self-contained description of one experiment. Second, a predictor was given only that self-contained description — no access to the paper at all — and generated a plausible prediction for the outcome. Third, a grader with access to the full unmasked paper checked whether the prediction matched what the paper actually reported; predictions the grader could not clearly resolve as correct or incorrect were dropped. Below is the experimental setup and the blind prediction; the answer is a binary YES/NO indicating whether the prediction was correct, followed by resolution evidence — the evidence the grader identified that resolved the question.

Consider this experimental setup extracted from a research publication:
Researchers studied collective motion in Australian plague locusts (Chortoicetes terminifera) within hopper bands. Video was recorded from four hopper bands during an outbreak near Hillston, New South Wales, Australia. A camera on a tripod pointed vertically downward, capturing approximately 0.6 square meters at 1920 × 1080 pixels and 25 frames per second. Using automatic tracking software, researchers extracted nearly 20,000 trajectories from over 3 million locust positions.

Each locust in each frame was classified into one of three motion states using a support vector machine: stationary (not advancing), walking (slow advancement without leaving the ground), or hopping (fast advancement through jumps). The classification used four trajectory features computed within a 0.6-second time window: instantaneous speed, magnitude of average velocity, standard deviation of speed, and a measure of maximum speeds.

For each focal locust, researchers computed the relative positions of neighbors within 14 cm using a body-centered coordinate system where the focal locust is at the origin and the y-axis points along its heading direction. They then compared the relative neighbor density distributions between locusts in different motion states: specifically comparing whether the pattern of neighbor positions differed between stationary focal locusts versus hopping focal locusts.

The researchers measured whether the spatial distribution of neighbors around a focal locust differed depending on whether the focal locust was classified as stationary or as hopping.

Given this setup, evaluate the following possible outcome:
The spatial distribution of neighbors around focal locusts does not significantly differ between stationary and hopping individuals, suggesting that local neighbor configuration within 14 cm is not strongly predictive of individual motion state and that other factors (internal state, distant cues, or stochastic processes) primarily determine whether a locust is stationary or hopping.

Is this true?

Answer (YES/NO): NO